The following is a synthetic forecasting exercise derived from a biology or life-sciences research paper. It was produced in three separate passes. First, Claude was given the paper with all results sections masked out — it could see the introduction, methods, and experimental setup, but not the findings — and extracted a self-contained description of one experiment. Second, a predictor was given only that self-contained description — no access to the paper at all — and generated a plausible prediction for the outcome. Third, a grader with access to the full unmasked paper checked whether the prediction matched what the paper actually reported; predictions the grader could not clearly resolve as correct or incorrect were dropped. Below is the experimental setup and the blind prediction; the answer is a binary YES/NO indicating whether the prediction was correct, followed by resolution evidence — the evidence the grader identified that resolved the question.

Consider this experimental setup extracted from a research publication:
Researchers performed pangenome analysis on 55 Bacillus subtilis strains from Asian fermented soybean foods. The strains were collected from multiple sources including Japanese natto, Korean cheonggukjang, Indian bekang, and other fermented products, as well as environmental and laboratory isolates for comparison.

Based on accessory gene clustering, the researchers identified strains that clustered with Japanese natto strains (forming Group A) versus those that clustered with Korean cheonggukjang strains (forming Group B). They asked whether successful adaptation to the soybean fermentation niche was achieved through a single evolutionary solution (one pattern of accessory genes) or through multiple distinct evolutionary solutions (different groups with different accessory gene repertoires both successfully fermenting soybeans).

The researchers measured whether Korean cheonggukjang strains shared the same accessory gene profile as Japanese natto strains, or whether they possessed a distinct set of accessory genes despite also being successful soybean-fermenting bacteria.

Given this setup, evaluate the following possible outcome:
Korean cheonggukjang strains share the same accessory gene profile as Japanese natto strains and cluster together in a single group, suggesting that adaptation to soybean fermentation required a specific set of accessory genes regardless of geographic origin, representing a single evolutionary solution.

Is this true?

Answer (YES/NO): NO